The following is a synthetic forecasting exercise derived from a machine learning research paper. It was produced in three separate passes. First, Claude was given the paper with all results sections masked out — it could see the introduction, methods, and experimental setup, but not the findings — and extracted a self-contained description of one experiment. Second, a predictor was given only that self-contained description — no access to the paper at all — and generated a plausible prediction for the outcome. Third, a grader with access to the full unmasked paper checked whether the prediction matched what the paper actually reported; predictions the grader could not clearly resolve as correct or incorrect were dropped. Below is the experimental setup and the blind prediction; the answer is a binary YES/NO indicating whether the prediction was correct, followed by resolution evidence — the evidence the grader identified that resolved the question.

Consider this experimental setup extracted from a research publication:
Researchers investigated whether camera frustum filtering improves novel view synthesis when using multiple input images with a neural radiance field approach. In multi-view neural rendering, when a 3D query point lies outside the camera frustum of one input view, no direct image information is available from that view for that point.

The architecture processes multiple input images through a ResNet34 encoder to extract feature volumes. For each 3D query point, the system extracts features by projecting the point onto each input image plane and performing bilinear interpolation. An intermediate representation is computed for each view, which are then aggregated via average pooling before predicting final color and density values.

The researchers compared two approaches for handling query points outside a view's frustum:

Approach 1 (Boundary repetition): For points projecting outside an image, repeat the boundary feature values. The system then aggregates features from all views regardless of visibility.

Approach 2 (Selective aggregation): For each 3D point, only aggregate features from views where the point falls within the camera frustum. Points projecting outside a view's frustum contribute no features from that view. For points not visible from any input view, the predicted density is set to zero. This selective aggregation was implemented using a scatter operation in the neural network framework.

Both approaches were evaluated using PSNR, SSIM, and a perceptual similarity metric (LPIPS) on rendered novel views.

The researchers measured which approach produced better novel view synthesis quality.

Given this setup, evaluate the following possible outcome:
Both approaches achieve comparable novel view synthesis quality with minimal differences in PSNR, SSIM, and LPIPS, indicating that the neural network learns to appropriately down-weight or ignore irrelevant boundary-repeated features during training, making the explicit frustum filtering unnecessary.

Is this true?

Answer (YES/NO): NO